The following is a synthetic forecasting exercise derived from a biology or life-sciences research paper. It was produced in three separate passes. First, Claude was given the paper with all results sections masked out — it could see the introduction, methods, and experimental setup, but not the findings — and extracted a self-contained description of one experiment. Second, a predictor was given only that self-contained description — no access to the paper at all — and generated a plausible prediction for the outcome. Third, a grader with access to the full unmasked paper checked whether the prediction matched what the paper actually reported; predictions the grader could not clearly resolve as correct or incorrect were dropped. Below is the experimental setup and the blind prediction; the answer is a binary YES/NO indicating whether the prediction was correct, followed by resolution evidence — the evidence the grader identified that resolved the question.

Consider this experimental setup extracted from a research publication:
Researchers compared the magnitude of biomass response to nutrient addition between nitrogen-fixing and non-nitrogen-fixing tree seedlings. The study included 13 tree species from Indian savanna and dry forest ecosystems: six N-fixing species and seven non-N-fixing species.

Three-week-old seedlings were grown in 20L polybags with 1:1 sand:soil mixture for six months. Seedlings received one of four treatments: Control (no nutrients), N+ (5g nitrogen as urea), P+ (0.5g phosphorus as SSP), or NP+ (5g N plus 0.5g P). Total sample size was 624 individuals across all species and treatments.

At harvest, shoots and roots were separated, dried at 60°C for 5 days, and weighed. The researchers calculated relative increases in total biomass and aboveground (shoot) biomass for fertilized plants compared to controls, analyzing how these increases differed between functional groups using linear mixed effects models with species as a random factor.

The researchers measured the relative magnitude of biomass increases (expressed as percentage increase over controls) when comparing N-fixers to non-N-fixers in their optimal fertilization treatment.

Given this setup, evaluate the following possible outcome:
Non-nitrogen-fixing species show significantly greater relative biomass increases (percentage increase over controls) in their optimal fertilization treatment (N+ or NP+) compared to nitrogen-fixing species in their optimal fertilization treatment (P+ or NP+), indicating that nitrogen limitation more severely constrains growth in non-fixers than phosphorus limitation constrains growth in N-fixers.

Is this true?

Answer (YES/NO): NO